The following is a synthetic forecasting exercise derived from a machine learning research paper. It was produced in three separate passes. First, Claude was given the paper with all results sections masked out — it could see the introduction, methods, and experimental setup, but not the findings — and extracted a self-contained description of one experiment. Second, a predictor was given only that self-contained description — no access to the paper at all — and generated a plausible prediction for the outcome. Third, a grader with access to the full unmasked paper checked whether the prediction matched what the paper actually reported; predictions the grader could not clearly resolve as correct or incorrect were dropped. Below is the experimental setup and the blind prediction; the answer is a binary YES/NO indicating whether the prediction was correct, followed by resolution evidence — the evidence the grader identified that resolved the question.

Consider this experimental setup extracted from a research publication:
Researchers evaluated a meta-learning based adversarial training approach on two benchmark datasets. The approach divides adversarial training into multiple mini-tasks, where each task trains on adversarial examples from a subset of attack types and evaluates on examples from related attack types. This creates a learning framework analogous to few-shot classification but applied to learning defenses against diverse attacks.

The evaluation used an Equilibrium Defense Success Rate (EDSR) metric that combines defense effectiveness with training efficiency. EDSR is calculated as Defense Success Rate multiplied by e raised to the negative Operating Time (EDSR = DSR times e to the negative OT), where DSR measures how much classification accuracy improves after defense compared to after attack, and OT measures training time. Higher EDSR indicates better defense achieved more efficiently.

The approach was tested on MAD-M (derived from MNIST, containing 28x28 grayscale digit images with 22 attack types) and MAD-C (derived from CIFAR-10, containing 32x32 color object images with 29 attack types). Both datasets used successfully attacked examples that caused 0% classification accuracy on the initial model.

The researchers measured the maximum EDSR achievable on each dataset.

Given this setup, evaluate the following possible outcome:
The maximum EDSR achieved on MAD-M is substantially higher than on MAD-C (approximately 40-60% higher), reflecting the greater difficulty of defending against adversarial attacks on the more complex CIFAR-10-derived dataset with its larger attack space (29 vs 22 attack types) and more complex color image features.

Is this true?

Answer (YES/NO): NO